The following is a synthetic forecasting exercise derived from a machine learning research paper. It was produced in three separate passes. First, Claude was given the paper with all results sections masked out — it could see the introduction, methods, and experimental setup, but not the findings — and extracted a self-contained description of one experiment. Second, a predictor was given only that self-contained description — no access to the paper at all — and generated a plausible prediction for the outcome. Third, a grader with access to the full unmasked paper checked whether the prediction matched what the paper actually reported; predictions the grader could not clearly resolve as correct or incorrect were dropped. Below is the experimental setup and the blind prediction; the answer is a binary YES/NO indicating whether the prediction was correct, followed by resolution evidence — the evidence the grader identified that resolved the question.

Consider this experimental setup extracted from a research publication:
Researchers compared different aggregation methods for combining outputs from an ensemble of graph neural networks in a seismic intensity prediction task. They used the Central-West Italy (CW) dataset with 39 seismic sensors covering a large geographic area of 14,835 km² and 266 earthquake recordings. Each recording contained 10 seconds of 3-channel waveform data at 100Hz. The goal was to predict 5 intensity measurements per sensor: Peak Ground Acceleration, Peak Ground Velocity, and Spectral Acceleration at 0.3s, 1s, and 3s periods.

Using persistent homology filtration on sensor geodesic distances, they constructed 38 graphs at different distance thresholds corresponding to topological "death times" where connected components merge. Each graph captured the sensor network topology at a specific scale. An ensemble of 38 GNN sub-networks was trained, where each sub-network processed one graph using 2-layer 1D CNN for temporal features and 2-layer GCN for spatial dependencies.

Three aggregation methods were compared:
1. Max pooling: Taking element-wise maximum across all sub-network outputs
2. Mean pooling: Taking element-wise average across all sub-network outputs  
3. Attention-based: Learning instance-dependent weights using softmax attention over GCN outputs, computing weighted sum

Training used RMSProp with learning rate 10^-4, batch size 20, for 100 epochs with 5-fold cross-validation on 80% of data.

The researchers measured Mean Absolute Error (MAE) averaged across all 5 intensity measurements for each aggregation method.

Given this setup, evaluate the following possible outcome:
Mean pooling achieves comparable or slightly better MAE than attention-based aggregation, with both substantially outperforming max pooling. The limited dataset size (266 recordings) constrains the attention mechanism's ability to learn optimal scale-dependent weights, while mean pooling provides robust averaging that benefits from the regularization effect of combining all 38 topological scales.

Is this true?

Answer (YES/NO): NO